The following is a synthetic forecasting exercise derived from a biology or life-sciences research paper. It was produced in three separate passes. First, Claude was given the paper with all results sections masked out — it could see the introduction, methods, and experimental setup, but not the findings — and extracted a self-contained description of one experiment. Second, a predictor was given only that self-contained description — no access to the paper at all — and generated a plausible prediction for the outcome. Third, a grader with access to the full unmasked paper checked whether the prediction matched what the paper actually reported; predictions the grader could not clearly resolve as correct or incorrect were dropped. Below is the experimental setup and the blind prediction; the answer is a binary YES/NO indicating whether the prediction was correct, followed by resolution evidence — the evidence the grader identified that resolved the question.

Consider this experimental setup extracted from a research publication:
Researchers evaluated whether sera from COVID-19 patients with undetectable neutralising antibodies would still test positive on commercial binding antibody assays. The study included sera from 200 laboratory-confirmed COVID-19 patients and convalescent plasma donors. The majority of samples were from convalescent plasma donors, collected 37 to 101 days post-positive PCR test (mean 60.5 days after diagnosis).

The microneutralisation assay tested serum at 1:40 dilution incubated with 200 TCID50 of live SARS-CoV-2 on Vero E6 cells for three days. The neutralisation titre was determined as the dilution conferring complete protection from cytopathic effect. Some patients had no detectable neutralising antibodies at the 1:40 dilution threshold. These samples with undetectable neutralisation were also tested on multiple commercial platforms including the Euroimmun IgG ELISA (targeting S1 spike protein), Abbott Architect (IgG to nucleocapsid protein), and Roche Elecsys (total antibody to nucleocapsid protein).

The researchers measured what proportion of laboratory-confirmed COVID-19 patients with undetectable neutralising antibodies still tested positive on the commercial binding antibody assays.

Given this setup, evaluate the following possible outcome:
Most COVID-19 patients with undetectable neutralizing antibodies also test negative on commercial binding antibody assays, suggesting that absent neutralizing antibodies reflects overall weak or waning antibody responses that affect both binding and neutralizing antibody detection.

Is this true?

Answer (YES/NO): NO